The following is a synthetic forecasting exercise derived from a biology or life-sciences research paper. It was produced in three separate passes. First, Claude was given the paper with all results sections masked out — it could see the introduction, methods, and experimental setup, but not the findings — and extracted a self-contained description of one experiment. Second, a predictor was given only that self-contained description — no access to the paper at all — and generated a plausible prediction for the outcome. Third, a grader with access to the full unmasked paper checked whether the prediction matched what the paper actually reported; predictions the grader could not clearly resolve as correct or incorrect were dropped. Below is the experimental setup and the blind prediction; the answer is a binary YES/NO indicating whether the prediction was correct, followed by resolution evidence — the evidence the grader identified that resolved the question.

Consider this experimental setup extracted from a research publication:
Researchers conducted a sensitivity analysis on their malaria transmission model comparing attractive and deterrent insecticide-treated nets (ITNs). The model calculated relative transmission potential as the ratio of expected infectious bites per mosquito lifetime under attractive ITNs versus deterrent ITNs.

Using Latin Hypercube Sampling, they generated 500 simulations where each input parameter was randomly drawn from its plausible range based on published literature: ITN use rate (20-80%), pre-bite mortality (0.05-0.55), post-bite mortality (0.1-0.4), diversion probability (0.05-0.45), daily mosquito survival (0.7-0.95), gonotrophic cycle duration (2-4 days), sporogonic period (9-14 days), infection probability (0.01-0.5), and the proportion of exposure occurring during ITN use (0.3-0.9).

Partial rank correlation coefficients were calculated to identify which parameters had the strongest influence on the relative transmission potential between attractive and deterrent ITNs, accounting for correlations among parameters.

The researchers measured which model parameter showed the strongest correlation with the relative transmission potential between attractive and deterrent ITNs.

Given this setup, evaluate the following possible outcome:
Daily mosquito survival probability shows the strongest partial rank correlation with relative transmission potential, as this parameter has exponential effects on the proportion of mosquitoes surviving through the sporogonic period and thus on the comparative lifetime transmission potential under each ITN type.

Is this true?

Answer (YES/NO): NO